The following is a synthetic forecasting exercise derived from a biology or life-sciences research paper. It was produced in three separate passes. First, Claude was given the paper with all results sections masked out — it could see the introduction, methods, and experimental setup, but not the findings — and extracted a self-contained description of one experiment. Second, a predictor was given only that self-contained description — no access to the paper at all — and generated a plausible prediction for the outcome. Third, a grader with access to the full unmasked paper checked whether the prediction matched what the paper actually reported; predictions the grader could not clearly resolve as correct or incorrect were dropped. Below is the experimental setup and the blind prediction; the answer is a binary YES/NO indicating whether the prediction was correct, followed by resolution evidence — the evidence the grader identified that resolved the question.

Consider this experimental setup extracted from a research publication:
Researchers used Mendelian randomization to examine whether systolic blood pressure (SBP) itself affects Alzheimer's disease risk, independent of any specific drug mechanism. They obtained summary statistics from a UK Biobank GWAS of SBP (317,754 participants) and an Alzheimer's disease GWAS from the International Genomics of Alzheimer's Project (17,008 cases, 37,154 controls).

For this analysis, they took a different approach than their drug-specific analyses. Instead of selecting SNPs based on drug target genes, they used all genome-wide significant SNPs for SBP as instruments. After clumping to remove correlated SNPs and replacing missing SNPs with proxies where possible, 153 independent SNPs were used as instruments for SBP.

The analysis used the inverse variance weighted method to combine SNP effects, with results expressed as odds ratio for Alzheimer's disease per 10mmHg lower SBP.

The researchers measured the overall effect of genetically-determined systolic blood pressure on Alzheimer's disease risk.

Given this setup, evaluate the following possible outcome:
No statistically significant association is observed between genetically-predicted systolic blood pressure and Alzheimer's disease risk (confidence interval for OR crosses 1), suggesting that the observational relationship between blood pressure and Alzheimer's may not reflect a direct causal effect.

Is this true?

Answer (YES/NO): YES